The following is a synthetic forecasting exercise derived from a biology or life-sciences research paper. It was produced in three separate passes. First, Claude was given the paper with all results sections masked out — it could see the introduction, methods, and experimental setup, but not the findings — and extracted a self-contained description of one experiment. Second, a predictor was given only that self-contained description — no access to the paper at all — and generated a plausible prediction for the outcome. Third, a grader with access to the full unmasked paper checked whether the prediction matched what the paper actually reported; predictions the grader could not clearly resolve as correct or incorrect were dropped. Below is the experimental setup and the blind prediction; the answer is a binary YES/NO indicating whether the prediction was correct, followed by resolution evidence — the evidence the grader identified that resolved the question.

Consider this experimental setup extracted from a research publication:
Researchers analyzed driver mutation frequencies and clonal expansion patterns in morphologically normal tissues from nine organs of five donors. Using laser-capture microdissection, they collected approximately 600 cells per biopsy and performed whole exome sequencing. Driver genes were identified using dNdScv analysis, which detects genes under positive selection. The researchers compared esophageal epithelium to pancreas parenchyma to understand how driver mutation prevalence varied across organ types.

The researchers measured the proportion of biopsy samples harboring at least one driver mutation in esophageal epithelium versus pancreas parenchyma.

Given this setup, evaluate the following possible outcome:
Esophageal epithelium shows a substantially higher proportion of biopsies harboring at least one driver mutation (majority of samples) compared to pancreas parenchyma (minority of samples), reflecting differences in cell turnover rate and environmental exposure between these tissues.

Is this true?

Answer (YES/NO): YES